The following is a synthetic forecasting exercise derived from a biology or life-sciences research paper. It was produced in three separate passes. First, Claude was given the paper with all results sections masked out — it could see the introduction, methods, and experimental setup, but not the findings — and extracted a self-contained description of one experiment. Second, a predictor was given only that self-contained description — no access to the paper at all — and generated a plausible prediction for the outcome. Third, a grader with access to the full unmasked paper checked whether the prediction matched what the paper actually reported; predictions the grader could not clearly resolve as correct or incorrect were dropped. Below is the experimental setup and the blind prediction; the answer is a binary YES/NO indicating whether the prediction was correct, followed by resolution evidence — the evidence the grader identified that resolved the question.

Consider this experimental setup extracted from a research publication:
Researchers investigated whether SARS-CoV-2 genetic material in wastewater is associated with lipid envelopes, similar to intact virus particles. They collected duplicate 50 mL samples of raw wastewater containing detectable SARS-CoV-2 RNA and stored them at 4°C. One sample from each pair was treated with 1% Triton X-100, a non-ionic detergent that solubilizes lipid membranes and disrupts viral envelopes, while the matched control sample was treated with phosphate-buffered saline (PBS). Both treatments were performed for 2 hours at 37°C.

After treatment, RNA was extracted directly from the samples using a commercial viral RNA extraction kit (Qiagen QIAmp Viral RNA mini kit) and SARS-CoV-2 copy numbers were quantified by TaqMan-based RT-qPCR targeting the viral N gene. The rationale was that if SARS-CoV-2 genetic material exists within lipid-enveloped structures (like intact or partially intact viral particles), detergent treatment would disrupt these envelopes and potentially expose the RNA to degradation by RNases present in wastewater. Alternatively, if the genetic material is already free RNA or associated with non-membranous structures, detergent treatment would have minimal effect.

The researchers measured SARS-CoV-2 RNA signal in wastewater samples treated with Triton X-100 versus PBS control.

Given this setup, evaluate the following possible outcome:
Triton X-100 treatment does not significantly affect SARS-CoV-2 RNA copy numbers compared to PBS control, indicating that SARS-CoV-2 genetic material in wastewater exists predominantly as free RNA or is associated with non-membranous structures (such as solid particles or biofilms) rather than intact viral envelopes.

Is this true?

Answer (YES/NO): NO